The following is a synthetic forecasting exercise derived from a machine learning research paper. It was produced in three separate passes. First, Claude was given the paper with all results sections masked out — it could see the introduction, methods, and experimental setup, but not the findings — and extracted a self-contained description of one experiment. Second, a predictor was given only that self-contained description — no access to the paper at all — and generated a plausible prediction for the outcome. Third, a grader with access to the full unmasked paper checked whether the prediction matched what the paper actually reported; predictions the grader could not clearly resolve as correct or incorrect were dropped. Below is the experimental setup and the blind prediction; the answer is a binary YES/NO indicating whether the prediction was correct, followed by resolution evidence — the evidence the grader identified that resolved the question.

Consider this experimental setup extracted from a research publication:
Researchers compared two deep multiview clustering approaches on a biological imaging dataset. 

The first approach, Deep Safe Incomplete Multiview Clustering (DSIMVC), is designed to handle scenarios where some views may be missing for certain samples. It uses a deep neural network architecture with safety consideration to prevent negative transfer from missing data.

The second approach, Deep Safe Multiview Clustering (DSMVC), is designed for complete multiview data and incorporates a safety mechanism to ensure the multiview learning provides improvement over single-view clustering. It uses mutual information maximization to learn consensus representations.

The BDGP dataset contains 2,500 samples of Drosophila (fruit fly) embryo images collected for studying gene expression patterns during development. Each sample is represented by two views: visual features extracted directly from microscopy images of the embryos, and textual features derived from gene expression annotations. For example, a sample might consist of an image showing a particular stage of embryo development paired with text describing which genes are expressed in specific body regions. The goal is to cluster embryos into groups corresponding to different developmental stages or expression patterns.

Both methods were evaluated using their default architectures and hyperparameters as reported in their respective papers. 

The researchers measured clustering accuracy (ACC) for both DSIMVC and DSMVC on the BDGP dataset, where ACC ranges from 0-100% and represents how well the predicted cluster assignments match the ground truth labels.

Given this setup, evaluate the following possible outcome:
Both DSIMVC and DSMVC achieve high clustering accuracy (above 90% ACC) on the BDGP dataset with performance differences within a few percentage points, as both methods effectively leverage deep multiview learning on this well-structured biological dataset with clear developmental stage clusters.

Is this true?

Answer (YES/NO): NO